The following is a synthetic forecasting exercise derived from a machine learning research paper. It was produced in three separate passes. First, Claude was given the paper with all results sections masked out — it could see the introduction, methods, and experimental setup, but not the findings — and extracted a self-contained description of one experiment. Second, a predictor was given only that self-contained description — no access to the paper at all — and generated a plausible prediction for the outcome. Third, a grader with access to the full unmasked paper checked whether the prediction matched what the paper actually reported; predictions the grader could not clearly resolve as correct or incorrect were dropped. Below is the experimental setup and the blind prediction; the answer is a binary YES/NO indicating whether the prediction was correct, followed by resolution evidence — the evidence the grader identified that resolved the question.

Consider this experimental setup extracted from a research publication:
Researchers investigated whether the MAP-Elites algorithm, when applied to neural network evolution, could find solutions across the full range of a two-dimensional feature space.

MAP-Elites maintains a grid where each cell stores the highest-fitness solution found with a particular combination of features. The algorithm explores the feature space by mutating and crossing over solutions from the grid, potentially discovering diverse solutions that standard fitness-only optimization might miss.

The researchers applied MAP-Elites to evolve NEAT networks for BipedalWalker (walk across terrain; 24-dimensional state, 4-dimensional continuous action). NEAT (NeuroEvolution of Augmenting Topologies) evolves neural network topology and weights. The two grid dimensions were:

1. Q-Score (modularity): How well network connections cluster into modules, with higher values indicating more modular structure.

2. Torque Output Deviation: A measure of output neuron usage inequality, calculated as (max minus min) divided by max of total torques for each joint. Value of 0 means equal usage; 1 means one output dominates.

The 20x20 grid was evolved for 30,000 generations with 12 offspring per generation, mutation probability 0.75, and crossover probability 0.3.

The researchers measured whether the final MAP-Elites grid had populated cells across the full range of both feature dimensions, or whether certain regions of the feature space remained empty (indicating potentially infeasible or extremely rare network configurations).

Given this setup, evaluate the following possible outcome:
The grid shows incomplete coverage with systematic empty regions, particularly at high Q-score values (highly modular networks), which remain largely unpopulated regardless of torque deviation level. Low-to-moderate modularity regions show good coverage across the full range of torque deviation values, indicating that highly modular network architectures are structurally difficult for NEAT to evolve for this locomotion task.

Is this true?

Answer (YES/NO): NO